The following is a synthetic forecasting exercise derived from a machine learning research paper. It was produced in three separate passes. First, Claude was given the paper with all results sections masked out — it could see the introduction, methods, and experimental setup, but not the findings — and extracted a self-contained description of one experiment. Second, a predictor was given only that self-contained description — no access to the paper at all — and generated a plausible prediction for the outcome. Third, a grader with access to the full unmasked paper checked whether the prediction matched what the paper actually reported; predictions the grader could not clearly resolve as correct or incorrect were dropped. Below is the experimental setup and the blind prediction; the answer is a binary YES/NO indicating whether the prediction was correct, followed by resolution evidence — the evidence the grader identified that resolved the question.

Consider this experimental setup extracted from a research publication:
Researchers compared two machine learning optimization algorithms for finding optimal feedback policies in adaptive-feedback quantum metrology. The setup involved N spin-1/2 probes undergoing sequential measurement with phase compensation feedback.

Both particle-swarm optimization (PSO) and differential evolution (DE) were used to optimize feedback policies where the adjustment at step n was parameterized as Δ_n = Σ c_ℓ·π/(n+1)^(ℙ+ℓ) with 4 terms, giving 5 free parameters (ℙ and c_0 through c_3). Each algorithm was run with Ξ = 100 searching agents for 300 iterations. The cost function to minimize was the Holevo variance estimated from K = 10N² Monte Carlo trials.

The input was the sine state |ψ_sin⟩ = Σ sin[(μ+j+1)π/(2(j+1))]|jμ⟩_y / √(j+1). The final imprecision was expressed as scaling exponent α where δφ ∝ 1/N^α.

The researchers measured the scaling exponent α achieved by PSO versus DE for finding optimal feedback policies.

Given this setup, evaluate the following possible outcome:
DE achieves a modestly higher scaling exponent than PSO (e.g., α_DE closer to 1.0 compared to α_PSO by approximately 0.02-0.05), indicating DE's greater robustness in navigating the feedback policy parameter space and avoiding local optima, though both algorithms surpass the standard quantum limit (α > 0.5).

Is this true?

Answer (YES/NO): NO